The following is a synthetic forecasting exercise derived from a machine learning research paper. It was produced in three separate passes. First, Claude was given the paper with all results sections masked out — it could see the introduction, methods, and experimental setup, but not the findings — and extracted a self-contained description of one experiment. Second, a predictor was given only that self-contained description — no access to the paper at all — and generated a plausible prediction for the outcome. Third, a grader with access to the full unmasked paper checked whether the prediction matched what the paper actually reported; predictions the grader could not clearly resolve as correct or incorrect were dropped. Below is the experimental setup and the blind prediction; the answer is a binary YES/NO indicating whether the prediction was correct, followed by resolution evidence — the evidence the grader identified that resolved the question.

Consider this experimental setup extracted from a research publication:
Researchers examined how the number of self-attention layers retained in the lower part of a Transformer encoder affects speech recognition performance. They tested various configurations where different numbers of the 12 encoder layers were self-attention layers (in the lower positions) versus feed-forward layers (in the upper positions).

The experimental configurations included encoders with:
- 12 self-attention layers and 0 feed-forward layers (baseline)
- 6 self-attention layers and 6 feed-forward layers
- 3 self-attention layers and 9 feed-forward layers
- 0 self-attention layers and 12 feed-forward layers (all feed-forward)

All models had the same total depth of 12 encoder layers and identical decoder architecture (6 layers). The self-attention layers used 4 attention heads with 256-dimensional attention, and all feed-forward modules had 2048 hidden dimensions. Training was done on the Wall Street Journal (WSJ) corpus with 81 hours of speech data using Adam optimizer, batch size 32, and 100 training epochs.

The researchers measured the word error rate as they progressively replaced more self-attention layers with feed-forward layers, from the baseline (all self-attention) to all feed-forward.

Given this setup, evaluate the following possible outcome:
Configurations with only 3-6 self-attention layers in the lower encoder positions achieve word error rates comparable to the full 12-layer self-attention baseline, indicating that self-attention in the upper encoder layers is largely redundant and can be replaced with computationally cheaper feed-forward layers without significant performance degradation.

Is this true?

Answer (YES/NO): NO